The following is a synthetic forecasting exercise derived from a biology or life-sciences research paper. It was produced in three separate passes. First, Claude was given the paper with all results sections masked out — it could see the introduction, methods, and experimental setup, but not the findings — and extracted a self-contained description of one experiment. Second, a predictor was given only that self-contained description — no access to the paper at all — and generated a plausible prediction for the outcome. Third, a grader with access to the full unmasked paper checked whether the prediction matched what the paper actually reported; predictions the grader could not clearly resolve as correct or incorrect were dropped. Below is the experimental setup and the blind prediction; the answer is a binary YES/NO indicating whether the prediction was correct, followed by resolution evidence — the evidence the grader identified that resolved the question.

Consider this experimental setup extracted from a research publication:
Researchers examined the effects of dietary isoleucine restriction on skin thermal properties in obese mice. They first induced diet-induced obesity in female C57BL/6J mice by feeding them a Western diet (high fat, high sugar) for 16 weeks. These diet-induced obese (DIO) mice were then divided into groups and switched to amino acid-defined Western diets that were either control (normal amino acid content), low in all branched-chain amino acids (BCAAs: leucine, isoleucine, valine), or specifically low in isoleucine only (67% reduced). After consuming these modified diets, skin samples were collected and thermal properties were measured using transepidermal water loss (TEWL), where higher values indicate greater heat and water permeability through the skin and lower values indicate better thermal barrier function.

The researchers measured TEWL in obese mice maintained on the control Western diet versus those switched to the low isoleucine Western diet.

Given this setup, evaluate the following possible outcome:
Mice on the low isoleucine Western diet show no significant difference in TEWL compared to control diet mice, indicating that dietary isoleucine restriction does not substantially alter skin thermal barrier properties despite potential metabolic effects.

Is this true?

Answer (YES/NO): NO